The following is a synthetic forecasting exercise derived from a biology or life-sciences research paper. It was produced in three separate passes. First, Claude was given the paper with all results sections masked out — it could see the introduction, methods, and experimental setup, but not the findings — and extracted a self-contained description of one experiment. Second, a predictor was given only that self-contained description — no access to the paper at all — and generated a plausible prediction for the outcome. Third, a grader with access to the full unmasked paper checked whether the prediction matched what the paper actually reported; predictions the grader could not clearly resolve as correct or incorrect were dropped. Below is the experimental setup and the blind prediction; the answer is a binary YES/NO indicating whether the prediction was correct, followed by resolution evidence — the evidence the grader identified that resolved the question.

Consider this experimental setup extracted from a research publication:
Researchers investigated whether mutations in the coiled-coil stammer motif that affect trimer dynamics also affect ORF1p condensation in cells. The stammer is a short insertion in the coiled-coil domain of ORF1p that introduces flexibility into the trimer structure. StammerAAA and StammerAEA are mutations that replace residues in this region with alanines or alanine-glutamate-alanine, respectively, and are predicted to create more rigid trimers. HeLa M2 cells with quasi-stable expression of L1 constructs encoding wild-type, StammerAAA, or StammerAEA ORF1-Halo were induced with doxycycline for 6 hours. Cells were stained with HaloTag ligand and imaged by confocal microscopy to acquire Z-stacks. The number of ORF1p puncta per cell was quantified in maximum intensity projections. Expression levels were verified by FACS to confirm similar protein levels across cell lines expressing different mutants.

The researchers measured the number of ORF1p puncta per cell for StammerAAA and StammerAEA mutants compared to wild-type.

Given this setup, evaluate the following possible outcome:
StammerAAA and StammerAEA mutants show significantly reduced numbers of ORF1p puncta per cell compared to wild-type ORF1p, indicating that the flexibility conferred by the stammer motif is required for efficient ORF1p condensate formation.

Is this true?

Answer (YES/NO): NO